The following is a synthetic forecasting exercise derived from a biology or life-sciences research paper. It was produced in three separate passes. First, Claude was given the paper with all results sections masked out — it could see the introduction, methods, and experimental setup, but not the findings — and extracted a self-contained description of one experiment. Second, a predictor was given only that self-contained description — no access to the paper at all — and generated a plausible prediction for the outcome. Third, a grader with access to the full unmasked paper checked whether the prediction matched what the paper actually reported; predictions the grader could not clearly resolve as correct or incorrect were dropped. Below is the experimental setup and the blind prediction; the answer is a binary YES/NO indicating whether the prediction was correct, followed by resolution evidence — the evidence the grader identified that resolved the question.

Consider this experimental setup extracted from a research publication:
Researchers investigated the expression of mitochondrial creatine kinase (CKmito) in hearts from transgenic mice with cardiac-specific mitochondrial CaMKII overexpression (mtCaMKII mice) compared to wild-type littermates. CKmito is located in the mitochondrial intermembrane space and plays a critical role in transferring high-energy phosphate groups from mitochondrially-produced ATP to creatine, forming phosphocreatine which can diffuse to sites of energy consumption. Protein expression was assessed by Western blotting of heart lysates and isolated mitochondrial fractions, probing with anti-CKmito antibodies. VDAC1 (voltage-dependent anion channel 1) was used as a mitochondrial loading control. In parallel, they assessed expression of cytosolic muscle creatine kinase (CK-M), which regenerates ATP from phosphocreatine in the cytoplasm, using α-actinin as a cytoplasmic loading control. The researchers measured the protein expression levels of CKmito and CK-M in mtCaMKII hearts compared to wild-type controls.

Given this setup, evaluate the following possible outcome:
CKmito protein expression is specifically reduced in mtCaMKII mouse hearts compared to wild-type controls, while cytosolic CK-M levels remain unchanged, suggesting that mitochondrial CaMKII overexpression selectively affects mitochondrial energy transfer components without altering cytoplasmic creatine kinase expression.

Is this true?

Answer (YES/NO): NO